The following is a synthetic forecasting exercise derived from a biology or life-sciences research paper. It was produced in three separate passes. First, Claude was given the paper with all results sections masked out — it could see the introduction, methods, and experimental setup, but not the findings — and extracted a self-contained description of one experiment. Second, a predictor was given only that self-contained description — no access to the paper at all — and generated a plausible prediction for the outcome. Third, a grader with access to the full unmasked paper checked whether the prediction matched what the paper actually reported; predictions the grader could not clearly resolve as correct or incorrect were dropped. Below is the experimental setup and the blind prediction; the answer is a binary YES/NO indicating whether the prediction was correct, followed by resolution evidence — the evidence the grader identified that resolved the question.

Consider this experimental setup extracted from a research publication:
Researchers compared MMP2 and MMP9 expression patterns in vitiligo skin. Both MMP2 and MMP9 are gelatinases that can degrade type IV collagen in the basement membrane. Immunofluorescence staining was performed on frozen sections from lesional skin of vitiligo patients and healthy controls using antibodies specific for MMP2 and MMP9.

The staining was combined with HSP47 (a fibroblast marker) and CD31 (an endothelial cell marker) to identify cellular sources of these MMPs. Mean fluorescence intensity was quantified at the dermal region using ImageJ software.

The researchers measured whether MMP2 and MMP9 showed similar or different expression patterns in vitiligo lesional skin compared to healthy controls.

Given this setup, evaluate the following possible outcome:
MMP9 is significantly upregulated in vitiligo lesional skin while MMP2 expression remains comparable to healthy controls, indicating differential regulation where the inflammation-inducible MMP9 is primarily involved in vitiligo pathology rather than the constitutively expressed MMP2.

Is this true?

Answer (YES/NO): NO